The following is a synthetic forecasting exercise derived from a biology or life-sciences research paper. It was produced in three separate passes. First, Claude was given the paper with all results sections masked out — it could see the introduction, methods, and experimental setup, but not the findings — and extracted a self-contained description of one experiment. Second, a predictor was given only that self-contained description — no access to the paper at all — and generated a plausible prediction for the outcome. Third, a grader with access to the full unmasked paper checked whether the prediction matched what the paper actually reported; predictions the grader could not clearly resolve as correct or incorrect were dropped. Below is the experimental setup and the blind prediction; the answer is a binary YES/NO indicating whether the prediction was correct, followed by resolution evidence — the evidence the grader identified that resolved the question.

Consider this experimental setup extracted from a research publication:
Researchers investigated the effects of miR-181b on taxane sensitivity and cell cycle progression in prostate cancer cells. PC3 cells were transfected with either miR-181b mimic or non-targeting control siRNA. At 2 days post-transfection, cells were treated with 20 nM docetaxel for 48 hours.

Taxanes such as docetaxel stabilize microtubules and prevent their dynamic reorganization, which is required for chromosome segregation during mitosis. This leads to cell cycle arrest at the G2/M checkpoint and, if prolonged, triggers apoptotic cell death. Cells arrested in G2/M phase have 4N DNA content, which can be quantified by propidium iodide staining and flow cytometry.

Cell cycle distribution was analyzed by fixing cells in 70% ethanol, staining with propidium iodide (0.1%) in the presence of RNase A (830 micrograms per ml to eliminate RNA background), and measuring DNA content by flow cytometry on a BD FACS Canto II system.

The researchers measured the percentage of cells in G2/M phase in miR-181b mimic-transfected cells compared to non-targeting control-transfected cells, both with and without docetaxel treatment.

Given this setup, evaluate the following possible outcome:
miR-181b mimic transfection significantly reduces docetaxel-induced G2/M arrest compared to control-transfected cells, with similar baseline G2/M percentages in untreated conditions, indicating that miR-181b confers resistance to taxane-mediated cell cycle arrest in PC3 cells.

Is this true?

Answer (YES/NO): NO